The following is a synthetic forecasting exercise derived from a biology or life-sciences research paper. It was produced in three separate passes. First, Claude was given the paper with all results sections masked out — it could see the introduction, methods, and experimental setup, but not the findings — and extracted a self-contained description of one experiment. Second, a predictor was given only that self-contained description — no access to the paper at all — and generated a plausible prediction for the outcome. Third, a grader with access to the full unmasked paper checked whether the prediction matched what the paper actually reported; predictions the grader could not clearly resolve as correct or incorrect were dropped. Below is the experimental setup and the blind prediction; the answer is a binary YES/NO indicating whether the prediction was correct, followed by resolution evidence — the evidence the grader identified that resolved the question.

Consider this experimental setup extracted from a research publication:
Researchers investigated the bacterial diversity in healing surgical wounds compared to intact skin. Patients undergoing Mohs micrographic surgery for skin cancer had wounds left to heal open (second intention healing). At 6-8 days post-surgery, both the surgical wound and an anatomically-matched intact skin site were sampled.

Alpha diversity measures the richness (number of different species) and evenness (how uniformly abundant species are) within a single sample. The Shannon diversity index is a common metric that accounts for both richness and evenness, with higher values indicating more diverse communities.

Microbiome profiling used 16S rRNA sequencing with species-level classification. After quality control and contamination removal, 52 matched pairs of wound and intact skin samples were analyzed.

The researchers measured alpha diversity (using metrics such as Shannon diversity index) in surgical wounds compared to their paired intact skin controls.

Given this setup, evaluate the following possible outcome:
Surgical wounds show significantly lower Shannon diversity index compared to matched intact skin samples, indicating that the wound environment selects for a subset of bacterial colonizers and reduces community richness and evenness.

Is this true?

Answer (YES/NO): YES